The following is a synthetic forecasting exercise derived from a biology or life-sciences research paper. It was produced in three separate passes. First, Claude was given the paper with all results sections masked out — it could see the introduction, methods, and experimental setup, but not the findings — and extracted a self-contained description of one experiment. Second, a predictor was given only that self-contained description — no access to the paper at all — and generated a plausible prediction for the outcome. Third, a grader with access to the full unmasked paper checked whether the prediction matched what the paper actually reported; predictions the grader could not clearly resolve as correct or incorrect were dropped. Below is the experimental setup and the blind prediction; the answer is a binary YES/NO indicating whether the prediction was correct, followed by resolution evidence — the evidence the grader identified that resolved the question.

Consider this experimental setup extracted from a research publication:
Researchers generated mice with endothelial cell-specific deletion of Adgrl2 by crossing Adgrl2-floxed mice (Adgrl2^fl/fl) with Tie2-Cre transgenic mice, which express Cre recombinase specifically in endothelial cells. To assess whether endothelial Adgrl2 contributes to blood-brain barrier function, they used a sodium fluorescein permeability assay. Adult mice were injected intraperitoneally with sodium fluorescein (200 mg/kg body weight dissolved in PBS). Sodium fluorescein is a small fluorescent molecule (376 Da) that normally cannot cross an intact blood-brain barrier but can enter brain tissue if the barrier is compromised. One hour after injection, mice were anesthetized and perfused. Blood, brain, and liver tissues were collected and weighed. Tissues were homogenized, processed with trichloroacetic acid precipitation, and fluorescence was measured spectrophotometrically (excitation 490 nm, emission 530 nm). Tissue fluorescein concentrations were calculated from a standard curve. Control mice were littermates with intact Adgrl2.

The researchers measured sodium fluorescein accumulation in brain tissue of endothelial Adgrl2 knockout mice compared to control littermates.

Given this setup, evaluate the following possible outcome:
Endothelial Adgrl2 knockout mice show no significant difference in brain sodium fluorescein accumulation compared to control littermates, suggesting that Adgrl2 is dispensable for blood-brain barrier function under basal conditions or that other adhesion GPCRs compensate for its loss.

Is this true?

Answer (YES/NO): NO